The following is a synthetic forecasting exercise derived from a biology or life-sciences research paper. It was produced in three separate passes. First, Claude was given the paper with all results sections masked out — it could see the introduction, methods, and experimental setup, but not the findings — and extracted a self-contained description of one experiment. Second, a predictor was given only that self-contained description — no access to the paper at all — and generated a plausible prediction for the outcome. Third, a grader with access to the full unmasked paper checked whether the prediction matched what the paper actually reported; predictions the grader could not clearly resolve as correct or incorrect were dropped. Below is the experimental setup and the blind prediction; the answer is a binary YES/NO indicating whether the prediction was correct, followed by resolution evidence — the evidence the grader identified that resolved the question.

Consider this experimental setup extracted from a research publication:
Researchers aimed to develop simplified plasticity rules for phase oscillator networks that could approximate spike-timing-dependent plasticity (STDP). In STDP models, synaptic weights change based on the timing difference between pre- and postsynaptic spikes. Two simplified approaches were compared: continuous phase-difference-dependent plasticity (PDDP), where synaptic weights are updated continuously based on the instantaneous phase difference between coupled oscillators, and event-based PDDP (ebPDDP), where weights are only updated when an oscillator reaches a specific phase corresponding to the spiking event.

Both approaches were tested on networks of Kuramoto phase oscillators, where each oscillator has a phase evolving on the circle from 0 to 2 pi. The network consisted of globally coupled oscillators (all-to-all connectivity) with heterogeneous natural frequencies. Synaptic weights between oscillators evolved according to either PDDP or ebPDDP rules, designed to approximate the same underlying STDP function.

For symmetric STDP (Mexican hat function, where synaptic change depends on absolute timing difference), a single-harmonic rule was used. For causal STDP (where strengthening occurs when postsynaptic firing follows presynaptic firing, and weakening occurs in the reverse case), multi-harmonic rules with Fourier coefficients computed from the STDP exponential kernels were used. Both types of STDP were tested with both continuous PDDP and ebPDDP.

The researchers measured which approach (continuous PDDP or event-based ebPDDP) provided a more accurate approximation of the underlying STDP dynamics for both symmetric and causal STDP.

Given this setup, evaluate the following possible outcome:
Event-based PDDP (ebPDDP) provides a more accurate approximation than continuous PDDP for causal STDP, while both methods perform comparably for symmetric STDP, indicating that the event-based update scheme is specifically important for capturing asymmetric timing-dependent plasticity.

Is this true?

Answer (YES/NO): NO